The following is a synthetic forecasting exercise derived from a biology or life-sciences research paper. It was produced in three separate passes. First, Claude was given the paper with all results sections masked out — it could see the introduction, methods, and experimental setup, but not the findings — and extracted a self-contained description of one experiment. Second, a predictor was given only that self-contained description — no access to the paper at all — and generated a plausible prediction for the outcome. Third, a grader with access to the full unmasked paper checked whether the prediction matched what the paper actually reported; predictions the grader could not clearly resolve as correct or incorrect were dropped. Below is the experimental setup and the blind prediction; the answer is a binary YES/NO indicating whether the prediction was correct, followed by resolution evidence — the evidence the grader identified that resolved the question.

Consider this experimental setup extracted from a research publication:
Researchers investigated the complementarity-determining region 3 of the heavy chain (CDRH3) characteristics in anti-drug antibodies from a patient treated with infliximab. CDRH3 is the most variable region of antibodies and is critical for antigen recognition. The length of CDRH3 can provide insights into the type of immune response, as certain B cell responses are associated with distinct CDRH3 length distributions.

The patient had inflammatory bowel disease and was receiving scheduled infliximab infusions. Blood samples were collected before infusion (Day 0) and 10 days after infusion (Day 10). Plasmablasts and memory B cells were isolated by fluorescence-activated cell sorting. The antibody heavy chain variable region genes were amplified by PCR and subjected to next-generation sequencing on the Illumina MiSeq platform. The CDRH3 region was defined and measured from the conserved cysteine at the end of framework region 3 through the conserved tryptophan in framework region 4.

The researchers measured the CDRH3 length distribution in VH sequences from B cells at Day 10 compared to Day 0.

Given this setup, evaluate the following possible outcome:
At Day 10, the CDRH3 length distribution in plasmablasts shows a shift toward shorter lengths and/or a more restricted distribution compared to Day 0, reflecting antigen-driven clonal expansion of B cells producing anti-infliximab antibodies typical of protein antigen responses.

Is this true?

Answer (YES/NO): NO